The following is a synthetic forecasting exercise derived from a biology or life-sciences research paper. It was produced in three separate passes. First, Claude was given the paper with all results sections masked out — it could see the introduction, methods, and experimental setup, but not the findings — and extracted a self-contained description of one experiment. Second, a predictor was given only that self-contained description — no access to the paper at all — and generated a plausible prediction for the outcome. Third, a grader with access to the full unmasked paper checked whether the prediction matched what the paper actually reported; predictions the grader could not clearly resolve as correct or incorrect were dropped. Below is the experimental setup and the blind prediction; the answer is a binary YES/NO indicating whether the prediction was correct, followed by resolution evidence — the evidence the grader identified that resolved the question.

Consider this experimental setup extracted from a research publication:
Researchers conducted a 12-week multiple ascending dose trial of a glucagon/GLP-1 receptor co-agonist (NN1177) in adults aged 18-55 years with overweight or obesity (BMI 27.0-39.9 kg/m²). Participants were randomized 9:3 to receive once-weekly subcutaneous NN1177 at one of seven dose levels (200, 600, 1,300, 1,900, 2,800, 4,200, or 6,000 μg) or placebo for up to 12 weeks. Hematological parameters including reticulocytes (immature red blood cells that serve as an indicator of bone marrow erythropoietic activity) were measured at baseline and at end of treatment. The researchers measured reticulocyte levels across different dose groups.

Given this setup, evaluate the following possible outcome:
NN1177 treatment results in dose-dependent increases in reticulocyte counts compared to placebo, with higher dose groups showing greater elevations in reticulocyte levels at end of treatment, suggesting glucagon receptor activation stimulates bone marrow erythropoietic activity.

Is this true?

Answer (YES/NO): NO